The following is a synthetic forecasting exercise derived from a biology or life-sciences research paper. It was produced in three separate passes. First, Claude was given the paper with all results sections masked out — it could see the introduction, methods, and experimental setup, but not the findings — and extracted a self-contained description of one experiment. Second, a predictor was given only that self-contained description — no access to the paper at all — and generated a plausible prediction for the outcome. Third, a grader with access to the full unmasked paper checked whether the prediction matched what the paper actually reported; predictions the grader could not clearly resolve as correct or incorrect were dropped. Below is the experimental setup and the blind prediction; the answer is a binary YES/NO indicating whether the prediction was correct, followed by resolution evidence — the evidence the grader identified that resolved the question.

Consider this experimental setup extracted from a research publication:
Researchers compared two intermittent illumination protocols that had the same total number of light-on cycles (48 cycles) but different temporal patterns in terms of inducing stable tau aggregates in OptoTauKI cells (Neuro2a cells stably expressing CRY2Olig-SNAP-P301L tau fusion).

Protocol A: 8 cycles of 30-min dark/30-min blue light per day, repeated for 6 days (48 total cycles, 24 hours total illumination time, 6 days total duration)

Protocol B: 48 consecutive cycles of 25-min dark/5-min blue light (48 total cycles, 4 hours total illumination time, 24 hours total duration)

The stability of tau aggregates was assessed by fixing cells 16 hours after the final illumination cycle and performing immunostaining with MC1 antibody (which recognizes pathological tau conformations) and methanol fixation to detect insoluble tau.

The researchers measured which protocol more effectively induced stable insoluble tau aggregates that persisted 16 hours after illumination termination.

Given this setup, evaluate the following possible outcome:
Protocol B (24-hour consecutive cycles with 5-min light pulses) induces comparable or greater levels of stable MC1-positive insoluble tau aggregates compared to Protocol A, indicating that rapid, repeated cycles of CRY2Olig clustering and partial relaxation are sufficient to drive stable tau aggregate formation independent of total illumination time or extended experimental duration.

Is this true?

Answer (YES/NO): YES